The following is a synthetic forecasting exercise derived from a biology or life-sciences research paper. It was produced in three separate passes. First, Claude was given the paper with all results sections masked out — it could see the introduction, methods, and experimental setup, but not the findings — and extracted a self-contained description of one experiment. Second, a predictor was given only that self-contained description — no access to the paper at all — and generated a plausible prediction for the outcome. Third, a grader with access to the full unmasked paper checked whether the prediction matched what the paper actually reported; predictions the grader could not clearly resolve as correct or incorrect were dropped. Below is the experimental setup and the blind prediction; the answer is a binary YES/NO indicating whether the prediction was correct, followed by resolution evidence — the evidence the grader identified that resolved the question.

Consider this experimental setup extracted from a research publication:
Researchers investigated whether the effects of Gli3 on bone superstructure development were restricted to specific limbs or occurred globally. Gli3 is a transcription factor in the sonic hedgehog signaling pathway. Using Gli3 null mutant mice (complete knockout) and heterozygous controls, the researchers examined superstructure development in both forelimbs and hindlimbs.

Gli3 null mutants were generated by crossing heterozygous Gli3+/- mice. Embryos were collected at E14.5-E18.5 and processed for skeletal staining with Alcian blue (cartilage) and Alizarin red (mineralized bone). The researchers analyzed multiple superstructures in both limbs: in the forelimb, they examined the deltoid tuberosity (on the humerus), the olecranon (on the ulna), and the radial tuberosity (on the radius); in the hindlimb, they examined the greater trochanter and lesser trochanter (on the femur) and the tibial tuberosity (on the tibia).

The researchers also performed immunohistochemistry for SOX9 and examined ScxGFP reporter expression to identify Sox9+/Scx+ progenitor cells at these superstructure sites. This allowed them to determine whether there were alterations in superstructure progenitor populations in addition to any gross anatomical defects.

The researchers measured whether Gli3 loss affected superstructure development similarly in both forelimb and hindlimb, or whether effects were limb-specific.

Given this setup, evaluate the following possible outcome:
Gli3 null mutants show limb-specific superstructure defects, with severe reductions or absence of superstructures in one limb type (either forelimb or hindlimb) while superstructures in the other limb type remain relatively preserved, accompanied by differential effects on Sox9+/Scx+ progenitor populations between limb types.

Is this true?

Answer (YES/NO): NO